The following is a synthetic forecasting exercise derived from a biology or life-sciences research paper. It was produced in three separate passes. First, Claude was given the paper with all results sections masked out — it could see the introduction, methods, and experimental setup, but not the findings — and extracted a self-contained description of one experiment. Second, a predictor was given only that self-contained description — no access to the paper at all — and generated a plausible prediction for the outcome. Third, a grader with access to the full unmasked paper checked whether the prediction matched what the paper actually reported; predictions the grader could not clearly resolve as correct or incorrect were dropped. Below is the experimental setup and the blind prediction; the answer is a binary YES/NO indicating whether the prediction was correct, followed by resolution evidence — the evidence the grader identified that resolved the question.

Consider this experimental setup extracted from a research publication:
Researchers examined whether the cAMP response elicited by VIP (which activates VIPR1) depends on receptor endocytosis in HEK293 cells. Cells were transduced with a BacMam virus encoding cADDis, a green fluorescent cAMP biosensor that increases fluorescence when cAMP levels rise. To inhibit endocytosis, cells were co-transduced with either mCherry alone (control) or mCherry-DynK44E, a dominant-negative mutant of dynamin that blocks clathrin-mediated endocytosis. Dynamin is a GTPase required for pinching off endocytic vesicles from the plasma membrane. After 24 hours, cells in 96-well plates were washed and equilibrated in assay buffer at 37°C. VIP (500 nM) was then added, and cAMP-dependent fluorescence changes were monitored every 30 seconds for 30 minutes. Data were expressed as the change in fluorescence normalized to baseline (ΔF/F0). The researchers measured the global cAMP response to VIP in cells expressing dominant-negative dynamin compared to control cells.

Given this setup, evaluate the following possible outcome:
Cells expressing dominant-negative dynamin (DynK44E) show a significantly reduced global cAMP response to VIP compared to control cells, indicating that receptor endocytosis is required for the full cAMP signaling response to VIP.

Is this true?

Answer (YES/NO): YES